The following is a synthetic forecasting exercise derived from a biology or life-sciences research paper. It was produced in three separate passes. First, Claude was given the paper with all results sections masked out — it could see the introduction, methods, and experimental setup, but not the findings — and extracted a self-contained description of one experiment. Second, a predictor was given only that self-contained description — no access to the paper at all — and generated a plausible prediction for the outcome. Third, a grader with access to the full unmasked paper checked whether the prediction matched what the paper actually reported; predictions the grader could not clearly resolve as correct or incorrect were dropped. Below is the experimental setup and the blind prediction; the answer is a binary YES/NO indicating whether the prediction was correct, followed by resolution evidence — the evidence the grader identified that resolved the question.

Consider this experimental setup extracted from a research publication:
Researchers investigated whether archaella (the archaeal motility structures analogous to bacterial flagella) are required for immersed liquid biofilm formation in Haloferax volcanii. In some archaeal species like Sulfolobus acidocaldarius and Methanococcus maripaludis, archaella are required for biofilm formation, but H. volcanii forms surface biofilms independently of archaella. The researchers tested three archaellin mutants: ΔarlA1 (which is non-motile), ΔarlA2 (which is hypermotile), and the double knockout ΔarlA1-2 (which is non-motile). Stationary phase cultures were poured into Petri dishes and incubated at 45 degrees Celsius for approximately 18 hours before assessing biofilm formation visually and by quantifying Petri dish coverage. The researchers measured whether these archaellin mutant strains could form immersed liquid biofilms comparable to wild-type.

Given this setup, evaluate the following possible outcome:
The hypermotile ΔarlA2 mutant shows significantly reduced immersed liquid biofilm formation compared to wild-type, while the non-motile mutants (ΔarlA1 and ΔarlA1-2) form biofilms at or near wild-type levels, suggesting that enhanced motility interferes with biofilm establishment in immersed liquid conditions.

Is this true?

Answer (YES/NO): NO